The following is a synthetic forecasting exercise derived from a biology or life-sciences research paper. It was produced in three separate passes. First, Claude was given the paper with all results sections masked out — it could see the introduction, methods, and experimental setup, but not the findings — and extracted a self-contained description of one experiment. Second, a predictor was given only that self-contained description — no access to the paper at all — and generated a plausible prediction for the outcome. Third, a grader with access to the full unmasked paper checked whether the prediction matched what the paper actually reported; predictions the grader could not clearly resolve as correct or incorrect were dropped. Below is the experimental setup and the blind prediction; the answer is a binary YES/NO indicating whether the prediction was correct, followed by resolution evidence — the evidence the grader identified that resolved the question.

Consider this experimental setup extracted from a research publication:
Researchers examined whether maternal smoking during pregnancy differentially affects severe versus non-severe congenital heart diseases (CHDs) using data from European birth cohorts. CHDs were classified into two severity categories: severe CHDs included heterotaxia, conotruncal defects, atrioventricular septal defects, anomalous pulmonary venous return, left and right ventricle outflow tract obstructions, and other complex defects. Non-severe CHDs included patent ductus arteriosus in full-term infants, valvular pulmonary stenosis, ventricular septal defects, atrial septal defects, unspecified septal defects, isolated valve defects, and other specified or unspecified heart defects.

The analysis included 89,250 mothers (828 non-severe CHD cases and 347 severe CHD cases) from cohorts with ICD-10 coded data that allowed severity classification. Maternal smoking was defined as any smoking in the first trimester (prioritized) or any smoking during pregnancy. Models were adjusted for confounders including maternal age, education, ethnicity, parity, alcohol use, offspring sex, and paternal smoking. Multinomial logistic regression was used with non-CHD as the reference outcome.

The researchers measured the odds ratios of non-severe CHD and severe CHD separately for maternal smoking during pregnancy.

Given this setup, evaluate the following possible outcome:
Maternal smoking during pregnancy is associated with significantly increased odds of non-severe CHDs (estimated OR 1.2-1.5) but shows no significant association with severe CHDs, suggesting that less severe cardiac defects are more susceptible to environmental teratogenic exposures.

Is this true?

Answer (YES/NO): YES